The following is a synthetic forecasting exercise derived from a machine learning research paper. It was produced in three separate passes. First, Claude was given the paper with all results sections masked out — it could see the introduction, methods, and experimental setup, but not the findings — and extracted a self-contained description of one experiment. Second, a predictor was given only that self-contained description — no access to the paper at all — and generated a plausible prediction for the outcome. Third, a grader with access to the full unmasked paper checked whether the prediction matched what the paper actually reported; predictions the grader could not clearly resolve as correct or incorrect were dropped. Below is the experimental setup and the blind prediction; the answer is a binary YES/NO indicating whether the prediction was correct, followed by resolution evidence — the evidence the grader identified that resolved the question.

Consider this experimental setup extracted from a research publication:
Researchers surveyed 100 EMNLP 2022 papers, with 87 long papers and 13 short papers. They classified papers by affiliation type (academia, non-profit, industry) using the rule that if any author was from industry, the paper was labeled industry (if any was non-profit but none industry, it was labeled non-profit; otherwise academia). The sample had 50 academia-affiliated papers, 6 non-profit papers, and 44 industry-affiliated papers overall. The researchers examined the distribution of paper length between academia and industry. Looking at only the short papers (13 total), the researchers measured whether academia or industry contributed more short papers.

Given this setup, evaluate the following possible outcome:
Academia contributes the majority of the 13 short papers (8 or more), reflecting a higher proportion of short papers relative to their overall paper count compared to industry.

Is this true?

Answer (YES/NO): NO